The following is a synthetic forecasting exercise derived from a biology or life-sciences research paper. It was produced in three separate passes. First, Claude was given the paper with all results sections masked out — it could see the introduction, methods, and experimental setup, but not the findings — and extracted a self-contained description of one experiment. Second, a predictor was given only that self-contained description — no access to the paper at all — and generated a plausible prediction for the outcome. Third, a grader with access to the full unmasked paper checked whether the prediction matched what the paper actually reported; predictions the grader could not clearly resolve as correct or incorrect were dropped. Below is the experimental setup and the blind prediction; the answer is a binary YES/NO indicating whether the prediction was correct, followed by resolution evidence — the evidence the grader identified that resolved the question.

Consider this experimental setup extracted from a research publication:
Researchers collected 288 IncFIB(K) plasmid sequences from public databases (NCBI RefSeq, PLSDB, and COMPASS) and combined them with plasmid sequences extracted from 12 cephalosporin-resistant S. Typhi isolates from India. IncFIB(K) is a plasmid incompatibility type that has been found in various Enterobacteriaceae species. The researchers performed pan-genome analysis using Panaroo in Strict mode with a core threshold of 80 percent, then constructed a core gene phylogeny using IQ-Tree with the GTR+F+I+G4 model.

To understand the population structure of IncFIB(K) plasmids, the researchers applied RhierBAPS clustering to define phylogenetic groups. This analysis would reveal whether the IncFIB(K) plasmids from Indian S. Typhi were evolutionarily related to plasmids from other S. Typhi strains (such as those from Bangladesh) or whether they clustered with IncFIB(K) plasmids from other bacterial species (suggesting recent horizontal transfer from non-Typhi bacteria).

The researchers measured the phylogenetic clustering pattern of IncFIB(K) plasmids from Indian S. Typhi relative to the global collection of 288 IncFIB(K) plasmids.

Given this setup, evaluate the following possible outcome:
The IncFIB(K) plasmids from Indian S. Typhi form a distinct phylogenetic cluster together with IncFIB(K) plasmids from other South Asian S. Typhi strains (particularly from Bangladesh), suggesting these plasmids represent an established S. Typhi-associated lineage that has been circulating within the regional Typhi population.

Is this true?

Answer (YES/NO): NO